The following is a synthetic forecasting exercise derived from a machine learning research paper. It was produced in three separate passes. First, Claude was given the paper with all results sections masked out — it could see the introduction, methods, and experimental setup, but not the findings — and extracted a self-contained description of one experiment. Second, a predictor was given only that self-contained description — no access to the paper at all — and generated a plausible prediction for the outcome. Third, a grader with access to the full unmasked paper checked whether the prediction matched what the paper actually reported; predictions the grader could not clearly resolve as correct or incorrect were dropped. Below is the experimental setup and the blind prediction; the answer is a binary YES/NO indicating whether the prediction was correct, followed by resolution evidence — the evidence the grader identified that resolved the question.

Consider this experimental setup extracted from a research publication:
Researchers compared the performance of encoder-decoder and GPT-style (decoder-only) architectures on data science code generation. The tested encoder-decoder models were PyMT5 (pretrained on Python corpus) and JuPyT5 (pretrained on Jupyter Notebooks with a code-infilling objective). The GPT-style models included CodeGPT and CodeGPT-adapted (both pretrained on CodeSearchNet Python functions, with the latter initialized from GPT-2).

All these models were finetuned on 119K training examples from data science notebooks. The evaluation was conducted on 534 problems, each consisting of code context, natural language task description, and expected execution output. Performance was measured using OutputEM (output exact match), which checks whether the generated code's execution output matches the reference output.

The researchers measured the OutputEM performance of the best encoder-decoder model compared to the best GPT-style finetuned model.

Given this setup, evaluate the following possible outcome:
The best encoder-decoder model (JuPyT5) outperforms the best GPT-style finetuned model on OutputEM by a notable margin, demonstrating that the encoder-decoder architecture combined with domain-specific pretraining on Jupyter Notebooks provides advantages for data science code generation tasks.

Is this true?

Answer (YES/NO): YES